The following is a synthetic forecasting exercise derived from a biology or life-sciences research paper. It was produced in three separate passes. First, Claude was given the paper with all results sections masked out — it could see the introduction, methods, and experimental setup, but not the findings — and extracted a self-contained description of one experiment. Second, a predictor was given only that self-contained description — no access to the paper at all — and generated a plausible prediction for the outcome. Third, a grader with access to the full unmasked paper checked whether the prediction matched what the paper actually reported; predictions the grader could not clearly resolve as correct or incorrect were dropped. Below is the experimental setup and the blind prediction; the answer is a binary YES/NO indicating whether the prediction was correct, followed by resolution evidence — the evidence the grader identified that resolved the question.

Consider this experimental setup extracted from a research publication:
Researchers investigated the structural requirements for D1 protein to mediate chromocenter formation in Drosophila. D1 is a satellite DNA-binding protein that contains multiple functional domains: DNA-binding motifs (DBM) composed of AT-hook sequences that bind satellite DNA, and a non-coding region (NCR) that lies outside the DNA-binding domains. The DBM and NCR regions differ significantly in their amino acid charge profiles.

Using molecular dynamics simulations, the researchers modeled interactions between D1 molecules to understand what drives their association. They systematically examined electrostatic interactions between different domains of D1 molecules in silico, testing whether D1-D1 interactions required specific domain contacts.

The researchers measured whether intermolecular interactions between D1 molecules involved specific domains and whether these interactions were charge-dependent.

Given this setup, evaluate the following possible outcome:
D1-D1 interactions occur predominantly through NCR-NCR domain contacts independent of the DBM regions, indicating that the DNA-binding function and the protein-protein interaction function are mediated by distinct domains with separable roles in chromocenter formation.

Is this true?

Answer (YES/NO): NO